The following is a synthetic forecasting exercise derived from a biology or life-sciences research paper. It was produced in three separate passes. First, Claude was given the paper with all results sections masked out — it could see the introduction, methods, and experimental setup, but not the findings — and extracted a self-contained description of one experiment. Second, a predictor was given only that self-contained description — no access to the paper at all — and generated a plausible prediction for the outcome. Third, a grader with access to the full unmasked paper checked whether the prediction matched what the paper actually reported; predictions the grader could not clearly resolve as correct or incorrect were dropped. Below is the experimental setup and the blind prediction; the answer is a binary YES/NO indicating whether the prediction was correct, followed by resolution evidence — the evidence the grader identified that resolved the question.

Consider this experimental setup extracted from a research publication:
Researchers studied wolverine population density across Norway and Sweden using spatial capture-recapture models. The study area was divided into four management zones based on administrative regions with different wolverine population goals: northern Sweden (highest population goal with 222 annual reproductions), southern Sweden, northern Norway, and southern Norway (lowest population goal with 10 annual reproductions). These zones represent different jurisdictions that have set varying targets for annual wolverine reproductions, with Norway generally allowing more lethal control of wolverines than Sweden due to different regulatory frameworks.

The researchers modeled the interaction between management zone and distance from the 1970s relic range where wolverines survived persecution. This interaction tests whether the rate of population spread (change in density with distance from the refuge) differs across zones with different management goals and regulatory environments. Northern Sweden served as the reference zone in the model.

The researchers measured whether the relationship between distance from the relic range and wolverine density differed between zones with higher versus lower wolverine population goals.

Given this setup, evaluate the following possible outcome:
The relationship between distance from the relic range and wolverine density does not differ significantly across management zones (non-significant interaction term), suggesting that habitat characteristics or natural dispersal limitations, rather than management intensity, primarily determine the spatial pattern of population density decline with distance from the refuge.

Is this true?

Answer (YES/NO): NO